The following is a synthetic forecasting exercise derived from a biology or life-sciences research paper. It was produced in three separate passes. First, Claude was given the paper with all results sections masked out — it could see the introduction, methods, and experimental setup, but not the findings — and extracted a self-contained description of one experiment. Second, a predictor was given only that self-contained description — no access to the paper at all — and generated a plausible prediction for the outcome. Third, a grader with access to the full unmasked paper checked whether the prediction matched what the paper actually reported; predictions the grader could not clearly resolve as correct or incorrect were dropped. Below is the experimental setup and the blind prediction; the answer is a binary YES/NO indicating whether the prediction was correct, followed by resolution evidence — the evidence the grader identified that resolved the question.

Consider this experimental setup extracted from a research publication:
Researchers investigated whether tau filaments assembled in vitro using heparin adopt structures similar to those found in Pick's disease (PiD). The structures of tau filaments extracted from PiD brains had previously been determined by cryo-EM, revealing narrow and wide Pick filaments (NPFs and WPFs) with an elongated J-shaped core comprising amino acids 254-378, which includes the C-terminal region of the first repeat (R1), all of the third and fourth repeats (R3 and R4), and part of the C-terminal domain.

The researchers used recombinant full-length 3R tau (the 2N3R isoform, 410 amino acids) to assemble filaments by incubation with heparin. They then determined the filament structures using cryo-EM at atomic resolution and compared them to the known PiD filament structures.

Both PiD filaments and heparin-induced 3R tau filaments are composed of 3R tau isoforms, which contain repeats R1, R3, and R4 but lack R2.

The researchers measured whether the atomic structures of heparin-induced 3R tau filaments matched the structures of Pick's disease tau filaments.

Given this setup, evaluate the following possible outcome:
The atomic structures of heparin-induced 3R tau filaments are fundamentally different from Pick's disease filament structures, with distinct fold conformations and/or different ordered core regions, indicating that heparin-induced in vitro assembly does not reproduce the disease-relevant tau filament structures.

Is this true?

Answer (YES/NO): YES